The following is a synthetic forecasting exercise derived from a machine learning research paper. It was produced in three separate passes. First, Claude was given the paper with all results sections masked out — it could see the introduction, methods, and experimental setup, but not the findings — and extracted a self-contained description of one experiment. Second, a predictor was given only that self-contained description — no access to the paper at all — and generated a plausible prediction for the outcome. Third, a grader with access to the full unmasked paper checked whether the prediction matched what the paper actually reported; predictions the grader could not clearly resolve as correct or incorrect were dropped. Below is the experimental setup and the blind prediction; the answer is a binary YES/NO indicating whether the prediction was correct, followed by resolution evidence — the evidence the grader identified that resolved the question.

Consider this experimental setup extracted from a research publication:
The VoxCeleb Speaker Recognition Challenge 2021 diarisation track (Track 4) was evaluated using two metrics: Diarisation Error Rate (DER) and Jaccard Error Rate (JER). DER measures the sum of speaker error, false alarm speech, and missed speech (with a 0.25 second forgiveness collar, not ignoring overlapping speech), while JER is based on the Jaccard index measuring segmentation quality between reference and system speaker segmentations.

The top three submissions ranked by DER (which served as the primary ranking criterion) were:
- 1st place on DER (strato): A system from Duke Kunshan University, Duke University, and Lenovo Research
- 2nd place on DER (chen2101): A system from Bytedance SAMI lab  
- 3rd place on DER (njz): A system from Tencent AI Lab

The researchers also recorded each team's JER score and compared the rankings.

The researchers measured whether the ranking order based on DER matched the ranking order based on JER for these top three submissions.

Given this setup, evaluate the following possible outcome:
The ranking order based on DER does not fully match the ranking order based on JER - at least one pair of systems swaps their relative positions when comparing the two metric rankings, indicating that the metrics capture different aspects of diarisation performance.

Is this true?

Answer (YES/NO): YES